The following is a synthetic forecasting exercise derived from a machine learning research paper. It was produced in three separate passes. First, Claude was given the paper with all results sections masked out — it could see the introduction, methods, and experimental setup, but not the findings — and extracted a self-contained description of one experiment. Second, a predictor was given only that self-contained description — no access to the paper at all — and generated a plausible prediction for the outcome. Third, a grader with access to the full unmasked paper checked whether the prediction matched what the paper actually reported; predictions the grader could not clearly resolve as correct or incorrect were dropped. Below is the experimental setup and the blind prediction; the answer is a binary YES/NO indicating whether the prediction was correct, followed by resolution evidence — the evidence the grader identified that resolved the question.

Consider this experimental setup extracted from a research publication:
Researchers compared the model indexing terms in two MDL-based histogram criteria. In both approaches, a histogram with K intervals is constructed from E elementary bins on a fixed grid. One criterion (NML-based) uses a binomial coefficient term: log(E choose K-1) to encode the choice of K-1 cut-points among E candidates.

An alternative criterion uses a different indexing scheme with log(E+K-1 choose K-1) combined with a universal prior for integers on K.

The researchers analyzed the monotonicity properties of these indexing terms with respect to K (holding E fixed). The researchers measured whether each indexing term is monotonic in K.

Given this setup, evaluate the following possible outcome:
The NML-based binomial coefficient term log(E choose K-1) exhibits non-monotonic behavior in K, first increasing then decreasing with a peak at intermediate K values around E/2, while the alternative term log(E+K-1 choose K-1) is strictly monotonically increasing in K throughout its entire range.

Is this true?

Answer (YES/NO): YES